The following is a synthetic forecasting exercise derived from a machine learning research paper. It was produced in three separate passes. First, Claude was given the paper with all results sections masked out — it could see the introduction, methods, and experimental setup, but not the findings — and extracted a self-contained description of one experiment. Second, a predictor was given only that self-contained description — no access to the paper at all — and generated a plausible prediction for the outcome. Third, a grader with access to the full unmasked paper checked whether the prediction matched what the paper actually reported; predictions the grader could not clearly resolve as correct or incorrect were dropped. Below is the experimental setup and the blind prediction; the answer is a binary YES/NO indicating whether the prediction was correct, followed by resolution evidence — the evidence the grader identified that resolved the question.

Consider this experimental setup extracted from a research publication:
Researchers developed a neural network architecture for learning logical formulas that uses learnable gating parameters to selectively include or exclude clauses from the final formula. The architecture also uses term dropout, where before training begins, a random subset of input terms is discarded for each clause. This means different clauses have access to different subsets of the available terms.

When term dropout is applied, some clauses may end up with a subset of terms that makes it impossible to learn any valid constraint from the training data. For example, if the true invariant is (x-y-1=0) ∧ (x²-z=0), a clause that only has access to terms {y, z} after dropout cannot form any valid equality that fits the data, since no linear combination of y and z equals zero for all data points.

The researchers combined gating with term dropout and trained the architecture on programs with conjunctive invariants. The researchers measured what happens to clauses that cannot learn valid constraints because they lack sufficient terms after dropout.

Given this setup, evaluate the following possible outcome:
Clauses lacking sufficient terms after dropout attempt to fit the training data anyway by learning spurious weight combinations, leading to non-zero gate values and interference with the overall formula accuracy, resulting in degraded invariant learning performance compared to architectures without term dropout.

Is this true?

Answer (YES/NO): NO